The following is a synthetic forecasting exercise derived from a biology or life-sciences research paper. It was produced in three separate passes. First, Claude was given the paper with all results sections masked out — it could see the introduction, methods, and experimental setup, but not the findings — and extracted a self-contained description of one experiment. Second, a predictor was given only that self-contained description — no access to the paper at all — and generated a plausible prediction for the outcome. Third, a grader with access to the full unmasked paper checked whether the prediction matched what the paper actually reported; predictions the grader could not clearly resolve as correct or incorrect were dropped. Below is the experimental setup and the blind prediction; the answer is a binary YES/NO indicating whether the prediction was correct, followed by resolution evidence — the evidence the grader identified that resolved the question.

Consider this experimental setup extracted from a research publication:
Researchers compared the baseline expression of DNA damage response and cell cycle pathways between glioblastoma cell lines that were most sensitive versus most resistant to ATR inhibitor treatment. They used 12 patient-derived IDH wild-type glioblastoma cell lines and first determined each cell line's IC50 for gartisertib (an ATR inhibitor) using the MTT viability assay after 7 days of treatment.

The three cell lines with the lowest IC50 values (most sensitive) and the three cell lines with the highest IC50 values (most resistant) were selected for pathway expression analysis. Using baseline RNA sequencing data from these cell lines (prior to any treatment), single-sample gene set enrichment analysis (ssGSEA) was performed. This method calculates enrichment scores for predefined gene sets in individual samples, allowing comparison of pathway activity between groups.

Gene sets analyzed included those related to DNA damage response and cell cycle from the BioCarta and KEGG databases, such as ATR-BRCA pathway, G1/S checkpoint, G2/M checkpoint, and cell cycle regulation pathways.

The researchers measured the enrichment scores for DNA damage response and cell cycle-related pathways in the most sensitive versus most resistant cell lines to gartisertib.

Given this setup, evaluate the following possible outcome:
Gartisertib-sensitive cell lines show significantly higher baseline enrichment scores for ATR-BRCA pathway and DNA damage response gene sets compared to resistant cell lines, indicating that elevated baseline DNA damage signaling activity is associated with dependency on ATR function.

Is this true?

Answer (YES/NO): NO